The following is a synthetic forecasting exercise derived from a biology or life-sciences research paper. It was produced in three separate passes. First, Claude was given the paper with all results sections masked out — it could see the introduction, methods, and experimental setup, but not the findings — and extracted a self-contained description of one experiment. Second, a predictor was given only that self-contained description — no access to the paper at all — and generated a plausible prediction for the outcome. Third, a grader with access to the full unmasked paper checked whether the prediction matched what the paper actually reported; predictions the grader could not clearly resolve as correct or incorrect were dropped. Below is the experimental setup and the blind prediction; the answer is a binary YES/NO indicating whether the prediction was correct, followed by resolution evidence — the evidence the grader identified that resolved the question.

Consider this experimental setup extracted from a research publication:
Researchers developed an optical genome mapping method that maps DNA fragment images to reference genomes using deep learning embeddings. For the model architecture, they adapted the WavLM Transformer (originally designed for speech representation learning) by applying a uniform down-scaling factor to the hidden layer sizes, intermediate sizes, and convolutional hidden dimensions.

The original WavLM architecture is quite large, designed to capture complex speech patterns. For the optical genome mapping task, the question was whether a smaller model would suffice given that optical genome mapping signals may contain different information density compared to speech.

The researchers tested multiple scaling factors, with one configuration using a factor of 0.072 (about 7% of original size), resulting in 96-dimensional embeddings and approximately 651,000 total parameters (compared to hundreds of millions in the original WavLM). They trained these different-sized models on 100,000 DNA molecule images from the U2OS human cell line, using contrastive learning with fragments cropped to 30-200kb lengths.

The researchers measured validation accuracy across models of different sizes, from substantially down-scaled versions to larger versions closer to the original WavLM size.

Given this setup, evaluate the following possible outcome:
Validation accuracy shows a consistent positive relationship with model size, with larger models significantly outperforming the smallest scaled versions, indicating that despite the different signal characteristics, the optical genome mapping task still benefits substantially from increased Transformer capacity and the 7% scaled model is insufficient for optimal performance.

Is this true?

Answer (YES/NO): NO